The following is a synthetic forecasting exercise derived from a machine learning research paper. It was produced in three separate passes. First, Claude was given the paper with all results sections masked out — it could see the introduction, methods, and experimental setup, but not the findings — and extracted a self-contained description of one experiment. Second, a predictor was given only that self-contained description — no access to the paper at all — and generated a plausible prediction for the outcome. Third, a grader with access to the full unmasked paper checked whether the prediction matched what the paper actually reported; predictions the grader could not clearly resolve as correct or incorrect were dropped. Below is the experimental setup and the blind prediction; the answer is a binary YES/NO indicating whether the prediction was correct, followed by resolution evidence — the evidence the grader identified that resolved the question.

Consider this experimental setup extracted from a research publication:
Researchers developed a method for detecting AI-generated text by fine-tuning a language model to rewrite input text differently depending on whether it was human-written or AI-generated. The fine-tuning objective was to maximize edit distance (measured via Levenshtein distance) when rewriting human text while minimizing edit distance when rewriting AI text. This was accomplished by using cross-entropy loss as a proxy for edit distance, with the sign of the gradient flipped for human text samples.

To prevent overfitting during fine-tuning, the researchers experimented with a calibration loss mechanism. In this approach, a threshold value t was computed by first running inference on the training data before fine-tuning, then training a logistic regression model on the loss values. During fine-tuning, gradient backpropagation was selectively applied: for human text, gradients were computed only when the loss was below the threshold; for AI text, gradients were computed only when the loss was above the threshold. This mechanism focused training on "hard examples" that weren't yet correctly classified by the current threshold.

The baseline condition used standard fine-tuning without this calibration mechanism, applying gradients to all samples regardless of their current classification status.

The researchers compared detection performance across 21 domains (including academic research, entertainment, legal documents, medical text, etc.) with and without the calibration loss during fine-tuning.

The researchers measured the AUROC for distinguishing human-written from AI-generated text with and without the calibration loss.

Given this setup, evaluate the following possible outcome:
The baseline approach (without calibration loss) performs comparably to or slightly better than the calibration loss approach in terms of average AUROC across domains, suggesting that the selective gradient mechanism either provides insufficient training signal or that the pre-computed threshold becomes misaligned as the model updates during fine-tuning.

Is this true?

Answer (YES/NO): NO